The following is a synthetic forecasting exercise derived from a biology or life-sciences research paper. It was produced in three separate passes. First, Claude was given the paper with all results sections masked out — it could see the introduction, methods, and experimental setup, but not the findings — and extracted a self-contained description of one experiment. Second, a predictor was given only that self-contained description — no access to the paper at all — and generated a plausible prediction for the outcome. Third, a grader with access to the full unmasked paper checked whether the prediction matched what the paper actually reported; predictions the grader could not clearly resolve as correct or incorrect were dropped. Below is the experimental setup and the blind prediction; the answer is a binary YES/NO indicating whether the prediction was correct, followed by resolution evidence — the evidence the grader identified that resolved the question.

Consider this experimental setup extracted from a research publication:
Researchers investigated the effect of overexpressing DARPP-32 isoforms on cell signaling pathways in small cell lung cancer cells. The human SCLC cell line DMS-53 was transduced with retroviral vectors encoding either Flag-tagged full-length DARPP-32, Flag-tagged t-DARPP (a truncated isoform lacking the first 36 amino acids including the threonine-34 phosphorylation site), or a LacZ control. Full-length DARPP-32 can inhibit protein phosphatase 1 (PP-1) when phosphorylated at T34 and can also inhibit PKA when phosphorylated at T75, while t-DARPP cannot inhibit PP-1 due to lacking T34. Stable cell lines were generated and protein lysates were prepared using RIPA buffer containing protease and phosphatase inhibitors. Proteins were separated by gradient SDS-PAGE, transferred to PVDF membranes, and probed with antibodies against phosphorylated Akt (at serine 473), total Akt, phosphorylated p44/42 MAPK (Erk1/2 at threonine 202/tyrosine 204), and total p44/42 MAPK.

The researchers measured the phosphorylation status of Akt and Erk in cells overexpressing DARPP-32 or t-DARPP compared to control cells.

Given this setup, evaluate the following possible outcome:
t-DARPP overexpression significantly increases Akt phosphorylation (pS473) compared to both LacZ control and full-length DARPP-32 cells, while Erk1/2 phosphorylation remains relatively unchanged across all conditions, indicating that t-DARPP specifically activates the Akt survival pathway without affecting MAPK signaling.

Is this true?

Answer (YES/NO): NO